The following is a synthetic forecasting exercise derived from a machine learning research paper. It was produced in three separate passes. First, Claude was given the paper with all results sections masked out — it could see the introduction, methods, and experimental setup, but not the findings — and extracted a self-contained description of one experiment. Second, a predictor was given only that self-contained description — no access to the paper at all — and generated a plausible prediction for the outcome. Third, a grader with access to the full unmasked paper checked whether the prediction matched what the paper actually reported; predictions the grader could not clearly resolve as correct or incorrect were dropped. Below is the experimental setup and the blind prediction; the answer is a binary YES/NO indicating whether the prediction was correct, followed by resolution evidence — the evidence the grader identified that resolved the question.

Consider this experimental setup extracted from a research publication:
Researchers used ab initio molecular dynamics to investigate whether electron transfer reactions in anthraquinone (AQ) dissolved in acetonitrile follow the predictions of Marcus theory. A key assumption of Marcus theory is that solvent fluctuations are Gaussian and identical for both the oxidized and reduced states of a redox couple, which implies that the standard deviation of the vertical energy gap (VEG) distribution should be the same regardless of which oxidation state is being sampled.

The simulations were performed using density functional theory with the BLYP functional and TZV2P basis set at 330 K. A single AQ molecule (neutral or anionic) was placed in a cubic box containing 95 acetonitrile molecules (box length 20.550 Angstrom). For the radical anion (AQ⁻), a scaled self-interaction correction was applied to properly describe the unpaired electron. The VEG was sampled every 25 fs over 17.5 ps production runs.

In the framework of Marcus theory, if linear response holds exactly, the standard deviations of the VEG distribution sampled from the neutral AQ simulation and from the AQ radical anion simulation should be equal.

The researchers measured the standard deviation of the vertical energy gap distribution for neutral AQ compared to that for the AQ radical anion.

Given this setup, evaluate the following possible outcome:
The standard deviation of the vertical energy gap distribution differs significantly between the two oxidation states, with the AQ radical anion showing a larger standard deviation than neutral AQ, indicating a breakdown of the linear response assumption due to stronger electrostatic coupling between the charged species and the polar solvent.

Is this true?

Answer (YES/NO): NO